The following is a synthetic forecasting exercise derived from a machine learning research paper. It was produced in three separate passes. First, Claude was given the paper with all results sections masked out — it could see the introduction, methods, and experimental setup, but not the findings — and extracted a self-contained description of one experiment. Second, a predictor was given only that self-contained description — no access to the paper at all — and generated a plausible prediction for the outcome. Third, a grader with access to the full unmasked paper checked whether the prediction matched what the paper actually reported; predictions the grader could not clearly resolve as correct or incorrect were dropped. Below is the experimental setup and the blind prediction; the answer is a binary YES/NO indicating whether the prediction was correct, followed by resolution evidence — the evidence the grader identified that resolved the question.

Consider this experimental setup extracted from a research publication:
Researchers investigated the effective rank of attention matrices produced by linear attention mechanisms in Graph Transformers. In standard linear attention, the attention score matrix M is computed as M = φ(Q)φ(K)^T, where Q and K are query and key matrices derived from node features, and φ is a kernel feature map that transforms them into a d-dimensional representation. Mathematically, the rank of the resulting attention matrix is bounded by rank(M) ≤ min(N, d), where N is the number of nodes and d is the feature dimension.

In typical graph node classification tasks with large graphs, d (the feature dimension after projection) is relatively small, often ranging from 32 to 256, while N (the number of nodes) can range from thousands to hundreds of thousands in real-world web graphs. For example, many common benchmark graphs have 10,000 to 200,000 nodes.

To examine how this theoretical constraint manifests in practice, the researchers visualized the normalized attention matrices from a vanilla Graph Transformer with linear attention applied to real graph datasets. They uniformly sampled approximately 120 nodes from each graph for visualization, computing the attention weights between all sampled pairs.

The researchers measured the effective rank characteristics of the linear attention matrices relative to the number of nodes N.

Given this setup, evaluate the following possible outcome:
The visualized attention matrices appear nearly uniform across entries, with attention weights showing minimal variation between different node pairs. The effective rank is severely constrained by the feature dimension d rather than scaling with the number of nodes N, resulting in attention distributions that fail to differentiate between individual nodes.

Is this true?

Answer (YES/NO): YES